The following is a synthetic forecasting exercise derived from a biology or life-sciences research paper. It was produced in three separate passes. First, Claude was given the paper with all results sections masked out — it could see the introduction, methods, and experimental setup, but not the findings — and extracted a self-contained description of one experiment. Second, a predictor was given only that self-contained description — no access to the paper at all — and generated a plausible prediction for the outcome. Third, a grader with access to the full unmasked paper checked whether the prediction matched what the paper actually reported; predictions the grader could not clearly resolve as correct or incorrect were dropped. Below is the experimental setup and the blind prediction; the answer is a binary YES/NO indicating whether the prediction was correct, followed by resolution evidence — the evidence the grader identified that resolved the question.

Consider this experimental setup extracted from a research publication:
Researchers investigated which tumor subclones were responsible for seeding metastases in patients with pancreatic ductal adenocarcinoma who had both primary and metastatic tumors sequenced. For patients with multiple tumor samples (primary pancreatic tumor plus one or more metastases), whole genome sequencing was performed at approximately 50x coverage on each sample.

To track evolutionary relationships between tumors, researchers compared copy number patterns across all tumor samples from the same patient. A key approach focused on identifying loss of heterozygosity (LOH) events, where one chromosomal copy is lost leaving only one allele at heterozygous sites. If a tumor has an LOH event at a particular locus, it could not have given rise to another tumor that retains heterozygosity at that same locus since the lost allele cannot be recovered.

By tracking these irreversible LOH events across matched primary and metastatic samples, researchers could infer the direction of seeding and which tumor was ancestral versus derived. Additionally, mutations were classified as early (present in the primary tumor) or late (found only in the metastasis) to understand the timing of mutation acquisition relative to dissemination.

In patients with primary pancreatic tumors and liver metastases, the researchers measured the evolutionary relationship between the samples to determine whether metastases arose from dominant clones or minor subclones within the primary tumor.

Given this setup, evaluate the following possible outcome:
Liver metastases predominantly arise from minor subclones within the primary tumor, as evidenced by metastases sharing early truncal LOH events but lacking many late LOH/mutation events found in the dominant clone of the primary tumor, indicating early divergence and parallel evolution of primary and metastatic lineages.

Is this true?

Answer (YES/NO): YES